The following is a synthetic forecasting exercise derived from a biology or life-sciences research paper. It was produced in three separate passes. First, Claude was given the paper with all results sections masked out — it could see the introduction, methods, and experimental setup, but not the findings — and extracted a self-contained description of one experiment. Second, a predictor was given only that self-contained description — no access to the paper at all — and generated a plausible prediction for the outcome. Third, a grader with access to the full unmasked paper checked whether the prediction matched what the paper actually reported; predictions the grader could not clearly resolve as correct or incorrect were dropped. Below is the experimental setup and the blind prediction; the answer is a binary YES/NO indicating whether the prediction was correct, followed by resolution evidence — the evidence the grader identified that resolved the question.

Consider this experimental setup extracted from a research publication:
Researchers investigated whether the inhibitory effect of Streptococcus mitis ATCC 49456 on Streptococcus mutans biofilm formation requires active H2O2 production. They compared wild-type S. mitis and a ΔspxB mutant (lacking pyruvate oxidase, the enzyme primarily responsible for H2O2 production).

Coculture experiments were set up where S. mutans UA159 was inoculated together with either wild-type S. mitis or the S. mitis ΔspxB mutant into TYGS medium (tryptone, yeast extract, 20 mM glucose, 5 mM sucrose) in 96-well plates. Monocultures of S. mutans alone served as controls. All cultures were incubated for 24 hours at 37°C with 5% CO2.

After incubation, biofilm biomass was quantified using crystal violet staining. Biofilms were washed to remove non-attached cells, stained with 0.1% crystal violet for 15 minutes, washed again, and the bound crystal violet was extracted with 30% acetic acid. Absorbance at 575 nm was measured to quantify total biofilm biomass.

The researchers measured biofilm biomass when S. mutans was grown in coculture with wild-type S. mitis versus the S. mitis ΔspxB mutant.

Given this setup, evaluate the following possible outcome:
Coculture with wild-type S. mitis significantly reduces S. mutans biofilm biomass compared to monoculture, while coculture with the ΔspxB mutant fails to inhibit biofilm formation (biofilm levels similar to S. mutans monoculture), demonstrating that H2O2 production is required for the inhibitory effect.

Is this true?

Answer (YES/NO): NO